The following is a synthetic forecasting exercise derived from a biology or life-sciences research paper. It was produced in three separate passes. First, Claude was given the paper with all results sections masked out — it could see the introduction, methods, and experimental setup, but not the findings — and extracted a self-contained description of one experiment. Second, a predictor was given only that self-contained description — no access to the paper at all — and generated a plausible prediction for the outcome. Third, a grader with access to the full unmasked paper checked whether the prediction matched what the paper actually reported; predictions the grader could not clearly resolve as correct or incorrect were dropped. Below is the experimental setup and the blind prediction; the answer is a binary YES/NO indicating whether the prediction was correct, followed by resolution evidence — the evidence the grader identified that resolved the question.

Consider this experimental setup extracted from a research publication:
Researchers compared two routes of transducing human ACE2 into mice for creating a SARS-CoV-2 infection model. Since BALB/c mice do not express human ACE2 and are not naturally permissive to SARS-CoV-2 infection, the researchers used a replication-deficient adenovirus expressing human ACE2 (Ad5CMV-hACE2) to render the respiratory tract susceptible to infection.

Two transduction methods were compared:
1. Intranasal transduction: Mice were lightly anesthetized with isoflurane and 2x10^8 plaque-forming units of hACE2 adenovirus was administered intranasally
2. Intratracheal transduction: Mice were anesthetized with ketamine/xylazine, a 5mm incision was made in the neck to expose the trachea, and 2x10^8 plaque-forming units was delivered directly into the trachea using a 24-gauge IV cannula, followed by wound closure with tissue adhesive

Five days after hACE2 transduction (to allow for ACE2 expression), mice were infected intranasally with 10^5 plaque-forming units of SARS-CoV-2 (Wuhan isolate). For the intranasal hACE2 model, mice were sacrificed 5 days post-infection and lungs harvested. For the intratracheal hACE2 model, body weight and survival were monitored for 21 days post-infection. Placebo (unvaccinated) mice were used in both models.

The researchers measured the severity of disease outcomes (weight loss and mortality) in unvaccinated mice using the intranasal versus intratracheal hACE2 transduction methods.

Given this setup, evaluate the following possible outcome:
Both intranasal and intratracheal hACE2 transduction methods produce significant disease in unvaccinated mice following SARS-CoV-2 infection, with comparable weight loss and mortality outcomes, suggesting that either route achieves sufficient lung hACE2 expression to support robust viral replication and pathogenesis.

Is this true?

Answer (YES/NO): NO